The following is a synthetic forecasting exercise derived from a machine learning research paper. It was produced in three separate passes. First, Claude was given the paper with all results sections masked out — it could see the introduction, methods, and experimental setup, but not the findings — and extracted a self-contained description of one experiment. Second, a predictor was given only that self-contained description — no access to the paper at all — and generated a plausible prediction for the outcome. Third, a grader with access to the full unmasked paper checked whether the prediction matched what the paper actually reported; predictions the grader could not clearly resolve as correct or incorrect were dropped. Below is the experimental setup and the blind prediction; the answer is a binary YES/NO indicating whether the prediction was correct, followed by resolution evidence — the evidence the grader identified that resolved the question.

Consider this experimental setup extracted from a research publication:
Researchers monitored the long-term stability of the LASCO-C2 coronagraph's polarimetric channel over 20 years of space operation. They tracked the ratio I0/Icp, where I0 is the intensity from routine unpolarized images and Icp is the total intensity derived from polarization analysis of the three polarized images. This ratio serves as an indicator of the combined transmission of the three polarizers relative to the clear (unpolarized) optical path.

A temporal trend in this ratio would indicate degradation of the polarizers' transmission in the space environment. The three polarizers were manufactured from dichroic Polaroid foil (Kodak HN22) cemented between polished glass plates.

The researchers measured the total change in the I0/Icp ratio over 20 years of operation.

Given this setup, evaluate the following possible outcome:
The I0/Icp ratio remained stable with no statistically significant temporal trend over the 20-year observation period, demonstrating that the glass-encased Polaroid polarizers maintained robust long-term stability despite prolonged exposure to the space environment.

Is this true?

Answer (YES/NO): NO